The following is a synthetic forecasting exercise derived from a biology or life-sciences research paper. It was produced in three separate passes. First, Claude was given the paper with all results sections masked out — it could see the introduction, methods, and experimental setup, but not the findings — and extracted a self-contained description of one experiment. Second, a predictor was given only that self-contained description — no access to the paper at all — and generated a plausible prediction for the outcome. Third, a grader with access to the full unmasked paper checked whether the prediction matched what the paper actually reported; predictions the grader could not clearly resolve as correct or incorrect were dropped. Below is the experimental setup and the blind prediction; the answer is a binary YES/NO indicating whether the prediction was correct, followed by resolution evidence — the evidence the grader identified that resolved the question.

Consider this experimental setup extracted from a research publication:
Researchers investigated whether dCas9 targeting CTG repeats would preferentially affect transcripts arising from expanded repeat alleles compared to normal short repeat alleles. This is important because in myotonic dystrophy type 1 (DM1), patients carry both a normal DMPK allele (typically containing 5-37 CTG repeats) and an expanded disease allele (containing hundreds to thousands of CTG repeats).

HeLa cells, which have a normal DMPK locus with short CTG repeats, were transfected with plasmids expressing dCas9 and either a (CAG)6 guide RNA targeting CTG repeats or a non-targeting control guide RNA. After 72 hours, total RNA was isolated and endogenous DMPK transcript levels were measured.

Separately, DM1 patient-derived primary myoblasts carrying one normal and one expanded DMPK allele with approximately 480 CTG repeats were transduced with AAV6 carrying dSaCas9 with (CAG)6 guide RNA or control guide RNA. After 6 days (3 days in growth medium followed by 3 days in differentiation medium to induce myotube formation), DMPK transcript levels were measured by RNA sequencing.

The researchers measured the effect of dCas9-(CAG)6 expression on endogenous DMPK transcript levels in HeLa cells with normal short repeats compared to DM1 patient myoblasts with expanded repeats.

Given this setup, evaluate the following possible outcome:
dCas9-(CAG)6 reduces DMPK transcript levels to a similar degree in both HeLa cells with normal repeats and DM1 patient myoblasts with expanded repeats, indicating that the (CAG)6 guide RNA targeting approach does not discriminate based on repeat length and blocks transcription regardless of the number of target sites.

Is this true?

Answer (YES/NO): NO